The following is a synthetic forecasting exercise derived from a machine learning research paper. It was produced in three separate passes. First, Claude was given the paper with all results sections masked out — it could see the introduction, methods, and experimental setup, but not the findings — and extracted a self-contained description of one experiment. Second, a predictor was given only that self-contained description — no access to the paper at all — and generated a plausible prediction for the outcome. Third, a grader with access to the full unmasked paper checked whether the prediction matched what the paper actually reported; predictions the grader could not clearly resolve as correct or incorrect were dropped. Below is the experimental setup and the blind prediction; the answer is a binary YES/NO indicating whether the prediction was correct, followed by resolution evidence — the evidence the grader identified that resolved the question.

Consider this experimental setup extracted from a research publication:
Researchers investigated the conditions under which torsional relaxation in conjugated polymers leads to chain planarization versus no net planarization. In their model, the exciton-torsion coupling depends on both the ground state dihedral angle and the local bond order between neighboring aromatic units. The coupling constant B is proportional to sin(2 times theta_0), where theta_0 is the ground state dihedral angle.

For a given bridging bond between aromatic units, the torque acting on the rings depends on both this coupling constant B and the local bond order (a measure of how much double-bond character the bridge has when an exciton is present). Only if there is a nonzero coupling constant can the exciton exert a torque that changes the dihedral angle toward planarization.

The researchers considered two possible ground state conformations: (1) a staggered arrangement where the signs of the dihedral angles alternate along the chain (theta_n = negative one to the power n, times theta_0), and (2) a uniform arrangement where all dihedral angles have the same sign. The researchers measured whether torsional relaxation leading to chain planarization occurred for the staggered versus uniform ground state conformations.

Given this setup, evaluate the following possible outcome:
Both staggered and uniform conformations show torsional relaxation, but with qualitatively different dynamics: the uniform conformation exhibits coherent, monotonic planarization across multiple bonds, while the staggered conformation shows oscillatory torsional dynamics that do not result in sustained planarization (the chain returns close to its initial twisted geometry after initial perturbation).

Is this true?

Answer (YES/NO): NO